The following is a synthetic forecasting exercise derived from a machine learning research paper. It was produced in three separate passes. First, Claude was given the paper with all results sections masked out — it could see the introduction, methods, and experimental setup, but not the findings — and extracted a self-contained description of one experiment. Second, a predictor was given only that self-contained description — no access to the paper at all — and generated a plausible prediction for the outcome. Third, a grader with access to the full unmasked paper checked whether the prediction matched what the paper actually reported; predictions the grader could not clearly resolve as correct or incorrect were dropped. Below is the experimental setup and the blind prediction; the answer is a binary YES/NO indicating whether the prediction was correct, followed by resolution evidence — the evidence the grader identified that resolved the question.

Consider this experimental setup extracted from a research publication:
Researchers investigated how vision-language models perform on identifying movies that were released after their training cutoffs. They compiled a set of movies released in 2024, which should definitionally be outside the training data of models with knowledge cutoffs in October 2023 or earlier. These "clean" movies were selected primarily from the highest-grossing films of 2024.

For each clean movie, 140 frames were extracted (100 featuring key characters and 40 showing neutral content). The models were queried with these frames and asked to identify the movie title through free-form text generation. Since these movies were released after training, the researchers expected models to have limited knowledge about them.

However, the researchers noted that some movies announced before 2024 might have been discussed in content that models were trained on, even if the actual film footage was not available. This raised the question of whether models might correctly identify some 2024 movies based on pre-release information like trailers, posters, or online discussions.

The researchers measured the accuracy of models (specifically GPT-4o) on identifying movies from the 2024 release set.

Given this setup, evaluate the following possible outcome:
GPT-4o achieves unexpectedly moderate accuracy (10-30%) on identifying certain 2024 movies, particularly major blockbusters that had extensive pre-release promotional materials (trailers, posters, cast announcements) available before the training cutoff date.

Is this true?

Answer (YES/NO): NO